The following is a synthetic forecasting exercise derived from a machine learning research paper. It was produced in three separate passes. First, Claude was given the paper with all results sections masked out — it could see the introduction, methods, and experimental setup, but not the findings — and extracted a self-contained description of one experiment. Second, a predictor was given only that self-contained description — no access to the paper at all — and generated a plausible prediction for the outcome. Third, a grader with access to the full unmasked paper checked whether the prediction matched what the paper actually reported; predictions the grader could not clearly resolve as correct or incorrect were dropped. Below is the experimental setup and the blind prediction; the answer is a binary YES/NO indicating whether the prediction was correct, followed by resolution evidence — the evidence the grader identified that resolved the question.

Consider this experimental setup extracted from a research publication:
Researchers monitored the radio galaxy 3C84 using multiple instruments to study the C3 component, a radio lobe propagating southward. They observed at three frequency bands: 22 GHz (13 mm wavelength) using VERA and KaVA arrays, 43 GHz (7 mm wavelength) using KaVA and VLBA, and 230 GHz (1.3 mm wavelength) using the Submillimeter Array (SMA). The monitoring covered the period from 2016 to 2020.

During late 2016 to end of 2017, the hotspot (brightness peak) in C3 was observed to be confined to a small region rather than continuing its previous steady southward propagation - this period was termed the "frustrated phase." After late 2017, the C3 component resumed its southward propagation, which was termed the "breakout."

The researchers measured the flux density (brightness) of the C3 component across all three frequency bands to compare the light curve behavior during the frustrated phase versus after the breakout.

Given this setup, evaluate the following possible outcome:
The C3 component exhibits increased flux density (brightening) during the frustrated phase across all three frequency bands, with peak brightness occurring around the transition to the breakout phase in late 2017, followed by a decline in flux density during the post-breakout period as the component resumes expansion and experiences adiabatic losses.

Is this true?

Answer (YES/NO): NO